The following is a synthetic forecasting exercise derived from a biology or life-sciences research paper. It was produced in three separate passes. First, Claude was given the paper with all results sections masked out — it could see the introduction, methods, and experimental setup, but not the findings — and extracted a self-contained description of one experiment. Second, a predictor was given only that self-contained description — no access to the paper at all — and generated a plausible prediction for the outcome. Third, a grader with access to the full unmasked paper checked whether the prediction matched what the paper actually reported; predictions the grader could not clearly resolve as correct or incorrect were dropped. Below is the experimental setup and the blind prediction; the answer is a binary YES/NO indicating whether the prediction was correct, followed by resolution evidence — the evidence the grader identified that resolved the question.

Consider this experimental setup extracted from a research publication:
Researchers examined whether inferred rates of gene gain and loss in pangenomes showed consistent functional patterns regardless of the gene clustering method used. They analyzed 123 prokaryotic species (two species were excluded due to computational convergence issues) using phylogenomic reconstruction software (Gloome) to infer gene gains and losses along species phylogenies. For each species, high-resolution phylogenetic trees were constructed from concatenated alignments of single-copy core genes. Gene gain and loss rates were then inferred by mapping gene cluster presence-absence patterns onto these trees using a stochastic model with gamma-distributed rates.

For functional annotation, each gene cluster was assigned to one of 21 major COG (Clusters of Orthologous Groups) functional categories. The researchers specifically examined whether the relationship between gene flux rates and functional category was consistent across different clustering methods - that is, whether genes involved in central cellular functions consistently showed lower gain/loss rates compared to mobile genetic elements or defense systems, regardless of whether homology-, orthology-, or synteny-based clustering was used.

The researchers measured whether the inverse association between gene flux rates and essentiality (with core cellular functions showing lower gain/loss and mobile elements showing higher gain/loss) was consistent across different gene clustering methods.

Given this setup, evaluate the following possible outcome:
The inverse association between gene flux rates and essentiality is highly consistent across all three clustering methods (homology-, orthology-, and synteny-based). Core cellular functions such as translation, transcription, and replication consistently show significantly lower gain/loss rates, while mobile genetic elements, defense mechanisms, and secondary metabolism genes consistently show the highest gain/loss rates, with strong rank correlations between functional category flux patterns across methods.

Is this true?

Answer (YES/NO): YES